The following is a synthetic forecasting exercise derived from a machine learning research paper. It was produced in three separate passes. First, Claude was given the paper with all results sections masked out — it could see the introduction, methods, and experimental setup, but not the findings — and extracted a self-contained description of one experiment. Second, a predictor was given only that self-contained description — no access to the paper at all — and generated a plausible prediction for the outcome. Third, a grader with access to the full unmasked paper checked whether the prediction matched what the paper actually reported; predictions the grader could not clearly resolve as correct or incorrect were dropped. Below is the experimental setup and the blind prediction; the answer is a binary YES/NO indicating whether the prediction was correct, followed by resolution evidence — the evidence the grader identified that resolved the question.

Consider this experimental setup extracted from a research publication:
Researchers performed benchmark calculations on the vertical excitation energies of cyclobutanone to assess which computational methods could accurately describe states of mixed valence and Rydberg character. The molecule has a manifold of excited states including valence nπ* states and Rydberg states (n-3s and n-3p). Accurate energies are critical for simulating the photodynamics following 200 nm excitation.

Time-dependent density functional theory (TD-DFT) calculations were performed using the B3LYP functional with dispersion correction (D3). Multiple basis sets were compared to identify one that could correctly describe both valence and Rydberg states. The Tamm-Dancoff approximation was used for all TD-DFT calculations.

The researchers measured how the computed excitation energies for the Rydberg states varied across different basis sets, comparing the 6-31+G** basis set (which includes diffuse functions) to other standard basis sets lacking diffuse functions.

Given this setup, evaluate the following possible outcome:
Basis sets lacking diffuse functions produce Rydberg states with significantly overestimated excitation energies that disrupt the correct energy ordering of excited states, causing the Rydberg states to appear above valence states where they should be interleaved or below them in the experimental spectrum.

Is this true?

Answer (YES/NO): NO